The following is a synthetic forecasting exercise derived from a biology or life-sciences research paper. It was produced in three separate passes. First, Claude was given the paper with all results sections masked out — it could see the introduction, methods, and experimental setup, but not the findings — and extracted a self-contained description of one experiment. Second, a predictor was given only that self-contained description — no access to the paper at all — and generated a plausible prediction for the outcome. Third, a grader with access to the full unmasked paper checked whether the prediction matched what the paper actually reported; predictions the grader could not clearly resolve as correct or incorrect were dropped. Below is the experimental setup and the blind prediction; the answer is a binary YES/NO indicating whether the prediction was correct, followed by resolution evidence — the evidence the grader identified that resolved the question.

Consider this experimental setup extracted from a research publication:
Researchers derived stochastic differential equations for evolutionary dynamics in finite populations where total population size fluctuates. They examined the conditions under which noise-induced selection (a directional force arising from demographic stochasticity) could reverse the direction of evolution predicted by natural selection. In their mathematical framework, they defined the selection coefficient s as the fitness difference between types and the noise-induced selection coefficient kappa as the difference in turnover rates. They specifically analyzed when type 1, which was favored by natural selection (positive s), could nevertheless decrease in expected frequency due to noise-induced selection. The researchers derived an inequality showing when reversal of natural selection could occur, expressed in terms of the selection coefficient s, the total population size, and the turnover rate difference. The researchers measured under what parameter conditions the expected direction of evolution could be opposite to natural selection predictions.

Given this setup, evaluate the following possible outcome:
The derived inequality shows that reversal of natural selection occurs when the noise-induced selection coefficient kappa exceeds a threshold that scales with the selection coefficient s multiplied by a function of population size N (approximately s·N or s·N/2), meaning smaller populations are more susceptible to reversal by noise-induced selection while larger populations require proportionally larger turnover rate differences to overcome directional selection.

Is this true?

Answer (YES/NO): YES